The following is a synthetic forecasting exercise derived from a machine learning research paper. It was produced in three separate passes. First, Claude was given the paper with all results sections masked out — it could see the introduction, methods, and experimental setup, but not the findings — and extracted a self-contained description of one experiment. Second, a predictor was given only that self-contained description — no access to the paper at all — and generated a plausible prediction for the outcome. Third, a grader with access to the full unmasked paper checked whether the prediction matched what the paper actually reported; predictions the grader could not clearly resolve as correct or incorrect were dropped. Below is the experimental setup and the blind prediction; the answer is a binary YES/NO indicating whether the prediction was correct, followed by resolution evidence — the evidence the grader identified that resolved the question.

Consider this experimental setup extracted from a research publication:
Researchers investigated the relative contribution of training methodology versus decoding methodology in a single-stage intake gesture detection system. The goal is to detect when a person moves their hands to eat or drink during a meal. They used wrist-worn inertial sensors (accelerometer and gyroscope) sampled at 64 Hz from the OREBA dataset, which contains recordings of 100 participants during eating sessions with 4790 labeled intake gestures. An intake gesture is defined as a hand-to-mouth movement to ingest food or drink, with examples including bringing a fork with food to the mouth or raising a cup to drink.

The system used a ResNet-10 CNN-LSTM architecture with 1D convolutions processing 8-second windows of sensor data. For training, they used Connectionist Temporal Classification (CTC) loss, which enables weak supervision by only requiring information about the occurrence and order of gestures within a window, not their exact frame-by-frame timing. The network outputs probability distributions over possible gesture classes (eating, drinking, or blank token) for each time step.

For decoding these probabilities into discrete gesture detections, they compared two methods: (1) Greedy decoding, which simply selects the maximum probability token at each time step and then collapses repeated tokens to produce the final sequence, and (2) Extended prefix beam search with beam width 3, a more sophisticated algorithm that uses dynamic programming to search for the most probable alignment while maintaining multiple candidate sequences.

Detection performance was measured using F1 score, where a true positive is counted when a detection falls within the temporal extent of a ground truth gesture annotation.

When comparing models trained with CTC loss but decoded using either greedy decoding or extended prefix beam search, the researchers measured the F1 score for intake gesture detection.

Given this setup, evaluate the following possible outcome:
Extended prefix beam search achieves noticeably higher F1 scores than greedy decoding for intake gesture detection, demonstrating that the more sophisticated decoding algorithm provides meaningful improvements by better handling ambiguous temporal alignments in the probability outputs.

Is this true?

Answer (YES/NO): NO